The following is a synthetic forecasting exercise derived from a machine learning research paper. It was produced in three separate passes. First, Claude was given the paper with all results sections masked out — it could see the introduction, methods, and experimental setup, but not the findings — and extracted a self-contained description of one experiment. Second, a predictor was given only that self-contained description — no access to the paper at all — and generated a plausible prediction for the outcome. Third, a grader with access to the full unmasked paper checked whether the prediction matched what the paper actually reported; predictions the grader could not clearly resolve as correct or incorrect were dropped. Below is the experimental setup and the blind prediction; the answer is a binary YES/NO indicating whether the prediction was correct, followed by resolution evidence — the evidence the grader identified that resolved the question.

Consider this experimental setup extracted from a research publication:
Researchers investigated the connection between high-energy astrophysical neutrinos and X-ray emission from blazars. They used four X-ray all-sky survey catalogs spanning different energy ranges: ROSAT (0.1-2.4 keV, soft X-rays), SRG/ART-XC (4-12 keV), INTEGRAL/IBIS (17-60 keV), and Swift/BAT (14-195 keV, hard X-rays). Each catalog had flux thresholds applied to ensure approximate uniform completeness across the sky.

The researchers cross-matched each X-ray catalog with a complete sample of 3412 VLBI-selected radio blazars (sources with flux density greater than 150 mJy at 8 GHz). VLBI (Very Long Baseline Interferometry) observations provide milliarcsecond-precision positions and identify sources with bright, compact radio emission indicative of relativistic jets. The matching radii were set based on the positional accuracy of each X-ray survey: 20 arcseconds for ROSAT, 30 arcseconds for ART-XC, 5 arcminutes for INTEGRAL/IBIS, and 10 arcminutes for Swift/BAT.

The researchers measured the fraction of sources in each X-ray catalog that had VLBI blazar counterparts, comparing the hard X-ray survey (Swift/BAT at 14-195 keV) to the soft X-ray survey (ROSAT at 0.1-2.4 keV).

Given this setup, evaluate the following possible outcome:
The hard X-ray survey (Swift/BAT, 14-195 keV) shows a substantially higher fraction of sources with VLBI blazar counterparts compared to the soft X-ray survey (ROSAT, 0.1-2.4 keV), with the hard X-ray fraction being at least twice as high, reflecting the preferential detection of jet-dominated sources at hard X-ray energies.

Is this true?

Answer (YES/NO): YES